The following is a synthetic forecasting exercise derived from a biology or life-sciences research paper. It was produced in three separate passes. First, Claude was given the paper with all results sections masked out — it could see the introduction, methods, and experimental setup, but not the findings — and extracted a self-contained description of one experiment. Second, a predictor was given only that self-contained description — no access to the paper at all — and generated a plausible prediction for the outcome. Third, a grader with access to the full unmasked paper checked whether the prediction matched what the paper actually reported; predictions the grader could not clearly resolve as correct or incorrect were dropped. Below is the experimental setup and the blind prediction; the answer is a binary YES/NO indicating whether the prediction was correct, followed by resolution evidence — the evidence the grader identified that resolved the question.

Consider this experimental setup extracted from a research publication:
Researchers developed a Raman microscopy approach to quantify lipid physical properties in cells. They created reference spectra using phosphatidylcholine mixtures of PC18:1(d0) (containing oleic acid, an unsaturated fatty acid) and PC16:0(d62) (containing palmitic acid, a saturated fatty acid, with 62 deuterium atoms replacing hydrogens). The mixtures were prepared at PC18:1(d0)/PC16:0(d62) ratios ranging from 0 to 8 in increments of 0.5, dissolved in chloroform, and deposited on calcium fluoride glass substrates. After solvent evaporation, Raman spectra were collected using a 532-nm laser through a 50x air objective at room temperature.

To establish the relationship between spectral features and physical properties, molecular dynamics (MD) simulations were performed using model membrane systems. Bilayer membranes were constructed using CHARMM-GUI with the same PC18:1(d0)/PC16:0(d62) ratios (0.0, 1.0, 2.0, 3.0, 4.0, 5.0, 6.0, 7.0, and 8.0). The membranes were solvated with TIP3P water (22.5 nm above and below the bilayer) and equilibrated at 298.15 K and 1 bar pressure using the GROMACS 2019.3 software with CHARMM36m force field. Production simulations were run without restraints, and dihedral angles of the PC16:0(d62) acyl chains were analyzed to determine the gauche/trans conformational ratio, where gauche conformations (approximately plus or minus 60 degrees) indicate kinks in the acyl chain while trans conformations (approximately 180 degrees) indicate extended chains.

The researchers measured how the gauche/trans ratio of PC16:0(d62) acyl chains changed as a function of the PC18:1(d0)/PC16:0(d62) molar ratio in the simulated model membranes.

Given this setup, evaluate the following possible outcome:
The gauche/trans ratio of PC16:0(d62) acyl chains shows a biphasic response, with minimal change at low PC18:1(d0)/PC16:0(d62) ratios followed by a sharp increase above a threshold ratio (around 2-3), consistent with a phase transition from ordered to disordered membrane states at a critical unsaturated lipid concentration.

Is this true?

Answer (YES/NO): NO